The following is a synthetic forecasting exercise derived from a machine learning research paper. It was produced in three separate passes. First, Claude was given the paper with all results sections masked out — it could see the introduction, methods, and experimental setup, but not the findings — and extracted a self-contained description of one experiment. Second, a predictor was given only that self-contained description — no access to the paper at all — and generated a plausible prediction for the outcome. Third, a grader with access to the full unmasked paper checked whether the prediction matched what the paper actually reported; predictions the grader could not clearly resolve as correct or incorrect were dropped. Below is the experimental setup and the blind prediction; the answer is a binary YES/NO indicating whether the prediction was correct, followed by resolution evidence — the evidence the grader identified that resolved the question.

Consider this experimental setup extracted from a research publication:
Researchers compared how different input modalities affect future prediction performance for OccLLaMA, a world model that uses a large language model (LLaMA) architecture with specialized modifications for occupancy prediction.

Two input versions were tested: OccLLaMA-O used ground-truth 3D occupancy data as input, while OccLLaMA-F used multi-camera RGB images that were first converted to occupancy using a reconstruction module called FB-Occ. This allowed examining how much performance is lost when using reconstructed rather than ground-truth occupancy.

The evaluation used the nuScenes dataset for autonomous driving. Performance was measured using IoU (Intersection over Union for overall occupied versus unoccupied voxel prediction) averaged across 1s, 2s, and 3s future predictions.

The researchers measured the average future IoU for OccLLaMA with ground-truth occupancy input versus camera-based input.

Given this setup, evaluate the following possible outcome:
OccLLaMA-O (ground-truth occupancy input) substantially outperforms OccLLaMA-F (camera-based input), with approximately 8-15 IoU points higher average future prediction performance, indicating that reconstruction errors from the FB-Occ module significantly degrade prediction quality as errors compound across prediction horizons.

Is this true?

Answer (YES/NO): NO